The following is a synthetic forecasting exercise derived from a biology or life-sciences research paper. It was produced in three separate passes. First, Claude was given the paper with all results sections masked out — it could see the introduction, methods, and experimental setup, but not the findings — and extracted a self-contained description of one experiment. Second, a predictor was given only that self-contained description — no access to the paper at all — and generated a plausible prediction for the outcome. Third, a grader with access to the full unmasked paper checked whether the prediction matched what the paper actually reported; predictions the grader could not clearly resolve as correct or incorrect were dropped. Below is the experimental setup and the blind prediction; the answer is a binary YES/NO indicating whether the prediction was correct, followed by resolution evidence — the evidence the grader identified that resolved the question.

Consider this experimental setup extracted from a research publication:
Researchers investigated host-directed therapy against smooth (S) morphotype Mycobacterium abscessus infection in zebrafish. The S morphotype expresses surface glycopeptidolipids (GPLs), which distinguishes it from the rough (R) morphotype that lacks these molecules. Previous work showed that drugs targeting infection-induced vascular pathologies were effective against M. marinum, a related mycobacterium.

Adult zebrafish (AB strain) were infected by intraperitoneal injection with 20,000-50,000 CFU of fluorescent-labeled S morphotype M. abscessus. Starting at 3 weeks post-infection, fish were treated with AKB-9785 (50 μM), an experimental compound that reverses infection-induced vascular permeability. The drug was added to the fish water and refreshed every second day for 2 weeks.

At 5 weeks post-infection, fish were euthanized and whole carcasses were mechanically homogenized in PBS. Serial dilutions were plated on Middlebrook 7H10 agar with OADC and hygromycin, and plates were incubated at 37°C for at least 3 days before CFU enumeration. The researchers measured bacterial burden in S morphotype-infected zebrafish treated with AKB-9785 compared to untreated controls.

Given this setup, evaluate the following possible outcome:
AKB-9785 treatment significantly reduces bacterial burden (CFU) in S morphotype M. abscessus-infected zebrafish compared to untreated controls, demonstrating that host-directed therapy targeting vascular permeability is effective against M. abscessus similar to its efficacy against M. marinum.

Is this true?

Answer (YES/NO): NO